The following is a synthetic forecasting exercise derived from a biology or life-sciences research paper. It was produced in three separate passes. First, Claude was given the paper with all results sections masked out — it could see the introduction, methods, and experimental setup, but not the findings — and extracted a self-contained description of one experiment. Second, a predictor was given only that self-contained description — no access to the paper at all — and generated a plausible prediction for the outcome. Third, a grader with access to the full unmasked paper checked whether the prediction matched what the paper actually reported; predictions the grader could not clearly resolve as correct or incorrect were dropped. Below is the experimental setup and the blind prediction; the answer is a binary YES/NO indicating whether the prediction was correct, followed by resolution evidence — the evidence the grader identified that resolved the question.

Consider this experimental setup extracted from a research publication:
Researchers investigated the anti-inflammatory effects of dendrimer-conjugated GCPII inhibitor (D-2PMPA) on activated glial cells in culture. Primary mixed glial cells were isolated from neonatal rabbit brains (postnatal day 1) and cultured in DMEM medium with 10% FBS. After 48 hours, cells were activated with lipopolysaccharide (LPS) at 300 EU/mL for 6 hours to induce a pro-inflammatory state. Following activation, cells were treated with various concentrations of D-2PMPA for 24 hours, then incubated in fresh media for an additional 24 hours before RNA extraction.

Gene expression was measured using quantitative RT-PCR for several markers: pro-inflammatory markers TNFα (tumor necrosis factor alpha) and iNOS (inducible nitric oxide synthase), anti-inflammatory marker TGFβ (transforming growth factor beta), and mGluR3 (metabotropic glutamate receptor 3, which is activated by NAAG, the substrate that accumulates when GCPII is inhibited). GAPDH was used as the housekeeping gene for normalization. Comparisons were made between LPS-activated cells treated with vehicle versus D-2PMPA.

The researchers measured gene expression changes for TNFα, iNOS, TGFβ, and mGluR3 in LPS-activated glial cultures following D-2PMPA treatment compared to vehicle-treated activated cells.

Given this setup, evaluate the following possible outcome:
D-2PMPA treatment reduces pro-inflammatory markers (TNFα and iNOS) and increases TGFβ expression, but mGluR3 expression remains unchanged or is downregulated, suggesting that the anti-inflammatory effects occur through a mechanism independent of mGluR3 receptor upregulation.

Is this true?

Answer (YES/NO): NO